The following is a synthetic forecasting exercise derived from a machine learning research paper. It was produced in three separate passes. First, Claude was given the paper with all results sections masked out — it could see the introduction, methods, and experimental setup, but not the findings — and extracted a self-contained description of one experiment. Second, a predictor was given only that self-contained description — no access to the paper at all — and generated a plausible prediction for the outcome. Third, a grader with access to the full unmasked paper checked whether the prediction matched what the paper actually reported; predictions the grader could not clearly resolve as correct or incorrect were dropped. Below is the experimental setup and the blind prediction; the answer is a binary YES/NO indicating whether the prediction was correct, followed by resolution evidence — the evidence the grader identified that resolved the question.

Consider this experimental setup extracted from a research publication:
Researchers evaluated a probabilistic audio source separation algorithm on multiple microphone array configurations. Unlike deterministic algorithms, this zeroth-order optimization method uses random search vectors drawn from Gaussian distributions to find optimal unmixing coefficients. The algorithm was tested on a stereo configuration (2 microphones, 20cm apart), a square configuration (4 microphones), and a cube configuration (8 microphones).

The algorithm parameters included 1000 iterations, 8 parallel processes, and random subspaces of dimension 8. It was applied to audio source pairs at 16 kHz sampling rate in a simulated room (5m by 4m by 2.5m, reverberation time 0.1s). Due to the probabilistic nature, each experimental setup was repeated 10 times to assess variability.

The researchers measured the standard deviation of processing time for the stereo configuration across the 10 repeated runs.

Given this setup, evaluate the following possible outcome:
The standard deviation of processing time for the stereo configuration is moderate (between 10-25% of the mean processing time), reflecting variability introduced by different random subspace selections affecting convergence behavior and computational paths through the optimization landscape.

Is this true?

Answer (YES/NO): NO